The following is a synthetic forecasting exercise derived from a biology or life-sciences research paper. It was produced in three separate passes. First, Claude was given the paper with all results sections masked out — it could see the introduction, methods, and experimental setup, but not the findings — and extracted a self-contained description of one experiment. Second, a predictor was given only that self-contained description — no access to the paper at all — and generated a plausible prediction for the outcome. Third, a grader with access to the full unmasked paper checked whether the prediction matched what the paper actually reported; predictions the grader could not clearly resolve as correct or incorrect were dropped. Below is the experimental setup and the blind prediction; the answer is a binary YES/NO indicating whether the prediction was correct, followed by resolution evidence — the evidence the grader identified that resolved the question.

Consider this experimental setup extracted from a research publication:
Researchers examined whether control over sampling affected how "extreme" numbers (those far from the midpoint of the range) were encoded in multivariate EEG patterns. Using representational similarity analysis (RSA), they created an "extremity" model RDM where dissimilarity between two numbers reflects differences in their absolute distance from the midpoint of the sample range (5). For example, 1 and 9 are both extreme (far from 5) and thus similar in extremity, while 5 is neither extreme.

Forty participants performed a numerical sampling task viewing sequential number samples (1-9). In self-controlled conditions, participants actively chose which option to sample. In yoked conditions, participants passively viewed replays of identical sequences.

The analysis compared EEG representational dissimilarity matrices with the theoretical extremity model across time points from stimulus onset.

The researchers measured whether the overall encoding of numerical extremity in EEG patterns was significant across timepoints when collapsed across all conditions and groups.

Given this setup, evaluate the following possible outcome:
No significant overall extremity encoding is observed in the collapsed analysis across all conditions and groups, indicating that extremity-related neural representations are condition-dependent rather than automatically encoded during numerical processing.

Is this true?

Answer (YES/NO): NO